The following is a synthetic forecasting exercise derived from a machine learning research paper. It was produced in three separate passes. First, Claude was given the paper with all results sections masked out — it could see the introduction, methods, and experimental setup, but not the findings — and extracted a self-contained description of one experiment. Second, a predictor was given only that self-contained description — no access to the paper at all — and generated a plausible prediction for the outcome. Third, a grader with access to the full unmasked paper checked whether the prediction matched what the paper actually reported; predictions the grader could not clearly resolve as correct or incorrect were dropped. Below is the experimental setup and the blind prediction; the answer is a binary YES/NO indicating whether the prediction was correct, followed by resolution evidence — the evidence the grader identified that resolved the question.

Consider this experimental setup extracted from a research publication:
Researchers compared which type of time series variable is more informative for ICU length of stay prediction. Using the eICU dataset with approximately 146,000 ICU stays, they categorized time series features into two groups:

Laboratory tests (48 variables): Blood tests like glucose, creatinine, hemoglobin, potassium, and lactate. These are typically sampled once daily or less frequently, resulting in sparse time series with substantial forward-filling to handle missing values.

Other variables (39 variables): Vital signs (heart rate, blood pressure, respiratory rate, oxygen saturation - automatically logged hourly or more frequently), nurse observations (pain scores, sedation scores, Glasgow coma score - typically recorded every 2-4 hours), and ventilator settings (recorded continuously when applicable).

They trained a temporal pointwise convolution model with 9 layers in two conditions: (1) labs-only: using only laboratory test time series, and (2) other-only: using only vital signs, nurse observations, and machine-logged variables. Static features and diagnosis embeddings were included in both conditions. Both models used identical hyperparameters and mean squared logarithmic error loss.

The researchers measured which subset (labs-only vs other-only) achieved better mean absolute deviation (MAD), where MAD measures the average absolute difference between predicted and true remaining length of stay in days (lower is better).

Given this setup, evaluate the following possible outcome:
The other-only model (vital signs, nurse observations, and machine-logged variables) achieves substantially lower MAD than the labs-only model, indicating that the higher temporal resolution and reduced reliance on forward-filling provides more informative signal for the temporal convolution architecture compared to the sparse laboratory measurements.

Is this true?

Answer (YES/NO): NO